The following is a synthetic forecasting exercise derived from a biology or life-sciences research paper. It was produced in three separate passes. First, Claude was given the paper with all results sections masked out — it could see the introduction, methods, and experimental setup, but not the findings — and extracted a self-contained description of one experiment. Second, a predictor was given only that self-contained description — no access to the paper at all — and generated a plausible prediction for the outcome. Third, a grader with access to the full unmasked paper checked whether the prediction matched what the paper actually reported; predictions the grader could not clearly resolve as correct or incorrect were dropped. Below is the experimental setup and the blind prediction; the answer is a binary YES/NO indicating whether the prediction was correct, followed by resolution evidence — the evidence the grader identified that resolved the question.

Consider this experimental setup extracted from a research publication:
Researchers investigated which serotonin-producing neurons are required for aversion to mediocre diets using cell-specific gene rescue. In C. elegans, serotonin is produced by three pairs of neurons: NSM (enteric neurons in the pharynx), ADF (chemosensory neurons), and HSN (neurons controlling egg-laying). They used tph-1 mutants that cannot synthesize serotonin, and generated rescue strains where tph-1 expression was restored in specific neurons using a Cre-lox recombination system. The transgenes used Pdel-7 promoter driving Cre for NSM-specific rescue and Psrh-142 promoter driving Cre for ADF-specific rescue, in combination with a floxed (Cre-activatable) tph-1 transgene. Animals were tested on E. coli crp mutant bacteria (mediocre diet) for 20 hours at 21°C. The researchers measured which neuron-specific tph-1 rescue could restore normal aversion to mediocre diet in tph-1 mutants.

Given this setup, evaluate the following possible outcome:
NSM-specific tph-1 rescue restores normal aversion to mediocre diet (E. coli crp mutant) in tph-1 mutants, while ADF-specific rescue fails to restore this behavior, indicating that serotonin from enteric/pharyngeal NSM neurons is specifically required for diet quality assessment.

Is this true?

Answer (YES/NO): YES